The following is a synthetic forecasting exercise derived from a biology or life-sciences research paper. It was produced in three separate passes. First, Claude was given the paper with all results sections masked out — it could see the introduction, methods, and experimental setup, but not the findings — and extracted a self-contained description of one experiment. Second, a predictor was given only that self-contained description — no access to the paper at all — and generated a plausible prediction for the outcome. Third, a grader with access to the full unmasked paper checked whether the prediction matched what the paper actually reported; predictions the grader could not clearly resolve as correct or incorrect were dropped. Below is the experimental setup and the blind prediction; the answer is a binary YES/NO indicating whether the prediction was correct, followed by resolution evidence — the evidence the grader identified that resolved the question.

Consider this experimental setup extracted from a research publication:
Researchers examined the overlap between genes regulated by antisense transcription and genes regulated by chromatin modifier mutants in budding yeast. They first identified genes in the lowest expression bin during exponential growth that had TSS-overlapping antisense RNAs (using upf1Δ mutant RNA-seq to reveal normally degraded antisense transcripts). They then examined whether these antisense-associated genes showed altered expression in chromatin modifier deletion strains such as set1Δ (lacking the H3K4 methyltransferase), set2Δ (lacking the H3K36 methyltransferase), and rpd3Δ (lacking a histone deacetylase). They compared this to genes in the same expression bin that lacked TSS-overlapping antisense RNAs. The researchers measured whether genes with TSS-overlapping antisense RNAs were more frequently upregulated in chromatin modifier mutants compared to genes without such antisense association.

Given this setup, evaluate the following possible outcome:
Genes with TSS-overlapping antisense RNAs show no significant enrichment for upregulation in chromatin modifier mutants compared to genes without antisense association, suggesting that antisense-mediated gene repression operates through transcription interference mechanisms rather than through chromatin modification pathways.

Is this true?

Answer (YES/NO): NO